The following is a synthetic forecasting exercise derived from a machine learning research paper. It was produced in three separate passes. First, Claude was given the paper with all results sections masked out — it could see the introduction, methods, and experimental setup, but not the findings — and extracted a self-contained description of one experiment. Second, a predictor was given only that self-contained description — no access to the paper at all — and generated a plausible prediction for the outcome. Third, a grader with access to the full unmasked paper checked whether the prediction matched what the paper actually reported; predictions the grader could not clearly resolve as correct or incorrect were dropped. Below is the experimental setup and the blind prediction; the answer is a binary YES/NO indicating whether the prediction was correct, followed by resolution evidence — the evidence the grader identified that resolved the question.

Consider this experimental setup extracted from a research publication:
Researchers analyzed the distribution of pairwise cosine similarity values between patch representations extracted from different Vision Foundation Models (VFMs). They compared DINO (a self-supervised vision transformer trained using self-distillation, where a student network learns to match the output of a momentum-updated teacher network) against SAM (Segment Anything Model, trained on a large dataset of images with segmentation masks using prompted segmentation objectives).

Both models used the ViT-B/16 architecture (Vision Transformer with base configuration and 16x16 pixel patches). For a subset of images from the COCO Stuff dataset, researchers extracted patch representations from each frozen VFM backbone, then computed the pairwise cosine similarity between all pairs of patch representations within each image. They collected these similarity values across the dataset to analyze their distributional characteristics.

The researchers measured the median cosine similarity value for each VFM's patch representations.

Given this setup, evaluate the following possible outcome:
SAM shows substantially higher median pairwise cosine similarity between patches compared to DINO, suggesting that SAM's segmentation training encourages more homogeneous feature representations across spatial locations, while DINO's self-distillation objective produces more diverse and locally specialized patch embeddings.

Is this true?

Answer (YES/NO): YES